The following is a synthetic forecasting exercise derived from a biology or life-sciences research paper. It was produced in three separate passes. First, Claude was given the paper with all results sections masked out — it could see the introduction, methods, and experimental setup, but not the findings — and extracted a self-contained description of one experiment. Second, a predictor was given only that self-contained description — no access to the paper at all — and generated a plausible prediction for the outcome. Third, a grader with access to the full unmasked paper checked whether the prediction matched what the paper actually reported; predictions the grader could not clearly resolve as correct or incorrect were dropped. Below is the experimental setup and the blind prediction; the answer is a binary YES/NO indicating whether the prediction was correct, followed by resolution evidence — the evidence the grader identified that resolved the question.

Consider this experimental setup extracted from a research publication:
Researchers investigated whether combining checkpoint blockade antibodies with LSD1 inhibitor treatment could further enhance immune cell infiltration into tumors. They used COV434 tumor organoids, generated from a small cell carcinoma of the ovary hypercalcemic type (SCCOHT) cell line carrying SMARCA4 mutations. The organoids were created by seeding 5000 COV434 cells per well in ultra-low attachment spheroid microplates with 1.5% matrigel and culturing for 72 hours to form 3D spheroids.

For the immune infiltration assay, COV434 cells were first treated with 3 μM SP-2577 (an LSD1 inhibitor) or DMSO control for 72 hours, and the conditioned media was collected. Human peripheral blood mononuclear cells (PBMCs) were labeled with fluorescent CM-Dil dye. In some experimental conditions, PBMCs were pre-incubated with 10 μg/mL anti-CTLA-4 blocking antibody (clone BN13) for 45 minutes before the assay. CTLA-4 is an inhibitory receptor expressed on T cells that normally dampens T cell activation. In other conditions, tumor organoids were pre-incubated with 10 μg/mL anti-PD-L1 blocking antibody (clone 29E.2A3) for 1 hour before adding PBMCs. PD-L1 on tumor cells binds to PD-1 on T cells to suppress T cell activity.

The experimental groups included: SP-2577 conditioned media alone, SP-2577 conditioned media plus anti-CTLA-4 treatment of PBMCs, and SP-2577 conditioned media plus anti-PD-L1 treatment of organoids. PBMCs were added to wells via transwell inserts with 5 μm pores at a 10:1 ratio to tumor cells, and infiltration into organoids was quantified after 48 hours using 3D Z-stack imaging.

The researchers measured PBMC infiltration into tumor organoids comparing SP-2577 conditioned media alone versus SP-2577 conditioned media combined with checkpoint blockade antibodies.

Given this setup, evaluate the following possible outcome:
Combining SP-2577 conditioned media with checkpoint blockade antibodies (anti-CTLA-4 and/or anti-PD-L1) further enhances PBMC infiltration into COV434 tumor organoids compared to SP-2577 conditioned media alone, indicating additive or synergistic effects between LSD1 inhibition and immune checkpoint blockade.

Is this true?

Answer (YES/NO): YES